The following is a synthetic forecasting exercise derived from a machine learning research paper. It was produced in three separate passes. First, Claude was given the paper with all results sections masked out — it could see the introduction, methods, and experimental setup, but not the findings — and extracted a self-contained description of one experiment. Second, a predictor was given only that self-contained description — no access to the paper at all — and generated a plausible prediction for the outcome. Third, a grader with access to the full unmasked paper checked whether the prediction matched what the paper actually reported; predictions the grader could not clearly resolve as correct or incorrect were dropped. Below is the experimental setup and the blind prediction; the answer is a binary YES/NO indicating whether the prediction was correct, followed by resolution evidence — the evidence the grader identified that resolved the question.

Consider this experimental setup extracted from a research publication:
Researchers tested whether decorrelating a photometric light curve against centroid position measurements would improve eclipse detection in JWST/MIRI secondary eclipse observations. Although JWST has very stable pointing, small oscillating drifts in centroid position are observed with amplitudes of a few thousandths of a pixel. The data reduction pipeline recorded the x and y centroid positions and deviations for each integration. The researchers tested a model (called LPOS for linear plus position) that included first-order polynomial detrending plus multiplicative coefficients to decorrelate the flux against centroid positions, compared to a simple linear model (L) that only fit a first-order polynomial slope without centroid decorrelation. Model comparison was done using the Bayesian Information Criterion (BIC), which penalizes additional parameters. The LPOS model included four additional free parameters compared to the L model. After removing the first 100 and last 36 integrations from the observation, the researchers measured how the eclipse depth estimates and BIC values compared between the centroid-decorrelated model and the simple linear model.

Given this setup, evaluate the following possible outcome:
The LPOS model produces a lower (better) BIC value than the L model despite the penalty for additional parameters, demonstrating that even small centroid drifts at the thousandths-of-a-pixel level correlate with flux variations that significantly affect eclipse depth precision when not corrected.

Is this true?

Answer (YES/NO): NO